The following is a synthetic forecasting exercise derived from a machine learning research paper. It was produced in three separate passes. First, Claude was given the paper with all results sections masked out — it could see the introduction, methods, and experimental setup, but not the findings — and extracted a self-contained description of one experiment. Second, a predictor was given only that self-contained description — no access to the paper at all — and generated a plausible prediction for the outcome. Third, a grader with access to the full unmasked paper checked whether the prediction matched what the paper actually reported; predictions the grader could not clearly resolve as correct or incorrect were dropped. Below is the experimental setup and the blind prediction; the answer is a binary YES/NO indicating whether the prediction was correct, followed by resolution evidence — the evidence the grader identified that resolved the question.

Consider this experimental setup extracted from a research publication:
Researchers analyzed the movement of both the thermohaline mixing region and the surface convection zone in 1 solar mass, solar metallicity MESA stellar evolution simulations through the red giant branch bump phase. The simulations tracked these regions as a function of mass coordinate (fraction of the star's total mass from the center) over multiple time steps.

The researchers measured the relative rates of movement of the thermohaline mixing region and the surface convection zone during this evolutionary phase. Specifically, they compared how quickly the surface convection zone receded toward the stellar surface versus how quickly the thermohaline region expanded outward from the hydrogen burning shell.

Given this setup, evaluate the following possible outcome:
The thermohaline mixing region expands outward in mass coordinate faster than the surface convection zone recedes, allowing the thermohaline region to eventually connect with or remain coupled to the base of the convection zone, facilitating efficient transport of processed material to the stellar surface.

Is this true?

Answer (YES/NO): YES